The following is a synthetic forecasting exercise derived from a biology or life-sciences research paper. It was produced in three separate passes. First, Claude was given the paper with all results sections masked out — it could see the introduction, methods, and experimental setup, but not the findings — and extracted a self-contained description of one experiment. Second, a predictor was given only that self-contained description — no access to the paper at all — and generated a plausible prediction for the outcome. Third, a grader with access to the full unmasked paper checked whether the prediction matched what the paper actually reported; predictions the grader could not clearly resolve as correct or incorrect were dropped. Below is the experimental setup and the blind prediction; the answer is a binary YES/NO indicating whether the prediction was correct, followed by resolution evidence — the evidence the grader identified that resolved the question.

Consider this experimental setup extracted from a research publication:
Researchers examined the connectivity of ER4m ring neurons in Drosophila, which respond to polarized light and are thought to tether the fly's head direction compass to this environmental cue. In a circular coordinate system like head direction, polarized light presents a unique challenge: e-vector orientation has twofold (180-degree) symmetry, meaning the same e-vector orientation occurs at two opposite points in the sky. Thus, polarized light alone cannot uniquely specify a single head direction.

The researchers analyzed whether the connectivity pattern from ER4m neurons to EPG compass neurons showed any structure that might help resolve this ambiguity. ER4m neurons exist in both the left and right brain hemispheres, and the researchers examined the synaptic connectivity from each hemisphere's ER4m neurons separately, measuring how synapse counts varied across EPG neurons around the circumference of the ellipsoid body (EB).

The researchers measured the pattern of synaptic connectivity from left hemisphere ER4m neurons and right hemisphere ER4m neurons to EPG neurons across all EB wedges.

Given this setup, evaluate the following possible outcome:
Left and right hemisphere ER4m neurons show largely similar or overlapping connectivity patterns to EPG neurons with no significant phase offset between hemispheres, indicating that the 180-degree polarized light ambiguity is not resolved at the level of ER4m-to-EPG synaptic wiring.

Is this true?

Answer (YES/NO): NO